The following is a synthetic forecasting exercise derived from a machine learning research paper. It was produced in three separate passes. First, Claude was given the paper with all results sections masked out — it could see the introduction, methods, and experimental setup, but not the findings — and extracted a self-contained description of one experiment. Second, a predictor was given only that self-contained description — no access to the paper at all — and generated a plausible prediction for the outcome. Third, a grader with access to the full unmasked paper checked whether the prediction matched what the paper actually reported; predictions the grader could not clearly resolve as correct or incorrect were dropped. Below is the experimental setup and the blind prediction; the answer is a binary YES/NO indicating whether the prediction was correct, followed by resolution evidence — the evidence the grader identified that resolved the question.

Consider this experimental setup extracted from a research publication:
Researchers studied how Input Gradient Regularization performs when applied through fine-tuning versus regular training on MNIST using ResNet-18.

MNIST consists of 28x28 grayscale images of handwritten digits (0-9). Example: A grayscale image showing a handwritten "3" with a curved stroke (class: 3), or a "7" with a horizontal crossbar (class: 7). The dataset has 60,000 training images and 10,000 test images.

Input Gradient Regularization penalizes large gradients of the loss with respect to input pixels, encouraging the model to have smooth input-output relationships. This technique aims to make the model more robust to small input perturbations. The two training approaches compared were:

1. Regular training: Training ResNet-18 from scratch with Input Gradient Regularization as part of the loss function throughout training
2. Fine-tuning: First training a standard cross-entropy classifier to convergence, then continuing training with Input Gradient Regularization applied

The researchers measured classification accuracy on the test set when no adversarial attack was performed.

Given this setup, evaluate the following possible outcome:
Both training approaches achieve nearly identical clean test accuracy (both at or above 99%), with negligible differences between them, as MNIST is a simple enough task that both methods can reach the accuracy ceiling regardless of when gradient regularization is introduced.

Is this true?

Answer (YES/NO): NO